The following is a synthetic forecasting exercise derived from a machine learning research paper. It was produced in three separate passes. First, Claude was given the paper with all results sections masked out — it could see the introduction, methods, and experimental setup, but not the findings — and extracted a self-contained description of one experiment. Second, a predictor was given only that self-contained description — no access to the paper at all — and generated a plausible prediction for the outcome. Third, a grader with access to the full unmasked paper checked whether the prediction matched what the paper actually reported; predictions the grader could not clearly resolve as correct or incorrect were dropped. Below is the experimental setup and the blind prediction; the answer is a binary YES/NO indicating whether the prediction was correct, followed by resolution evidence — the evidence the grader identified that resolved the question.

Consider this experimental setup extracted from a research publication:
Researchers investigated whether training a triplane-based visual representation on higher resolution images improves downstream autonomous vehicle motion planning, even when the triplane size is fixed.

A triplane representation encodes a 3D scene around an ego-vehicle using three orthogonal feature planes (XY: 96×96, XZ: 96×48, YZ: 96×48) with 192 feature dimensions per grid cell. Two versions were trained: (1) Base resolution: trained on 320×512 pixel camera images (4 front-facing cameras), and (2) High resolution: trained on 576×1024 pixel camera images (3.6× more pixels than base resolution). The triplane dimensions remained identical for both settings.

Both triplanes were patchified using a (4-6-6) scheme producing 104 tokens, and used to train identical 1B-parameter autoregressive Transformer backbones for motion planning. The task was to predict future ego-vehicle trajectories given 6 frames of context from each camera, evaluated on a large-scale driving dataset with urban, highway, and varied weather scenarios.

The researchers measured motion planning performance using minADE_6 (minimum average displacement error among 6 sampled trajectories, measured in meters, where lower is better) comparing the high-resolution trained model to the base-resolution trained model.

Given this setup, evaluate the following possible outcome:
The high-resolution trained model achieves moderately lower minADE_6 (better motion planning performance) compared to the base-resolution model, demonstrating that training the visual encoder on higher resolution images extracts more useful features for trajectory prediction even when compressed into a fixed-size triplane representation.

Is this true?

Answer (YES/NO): NO